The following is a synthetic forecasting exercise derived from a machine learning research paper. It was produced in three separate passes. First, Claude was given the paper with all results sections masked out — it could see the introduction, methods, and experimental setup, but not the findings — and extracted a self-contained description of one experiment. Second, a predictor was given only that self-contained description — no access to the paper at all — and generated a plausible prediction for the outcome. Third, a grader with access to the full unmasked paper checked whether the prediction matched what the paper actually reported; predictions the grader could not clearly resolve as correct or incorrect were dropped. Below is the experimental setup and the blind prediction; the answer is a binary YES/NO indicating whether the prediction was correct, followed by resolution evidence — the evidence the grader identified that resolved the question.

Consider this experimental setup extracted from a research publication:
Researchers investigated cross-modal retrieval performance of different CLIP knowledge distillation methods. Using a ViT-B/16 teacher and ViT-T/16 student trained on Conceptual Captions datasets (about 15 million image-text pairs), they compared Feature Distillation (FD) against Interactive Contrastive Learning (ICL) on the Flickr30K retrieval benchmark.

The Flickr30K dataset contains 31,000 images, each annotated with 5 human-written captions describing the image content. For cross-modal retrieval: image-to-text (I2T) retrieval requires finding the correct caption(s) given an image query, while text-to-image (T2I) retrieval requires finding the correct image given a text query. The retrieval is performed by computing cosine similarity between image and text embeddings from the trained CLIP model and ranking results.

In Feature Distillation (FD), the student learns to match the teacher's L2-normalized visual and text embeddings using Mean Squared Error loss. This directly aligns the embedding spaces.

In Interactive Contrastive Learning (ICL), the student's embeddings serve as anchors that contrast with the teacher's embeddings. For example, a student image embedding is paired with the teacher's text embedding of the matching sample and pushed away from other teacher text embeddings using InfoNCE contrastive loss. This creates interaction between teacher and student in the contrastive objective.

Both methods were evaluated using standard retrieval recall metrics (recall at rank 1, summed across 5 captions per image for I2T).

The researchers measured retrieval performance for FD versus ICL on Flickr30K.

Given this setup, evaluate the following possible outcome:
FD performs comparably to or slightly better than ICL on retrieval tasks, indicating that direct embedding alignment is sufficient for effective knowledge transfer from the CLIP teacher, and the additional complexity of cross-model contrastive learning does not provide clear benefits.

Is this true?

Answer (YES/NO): NO